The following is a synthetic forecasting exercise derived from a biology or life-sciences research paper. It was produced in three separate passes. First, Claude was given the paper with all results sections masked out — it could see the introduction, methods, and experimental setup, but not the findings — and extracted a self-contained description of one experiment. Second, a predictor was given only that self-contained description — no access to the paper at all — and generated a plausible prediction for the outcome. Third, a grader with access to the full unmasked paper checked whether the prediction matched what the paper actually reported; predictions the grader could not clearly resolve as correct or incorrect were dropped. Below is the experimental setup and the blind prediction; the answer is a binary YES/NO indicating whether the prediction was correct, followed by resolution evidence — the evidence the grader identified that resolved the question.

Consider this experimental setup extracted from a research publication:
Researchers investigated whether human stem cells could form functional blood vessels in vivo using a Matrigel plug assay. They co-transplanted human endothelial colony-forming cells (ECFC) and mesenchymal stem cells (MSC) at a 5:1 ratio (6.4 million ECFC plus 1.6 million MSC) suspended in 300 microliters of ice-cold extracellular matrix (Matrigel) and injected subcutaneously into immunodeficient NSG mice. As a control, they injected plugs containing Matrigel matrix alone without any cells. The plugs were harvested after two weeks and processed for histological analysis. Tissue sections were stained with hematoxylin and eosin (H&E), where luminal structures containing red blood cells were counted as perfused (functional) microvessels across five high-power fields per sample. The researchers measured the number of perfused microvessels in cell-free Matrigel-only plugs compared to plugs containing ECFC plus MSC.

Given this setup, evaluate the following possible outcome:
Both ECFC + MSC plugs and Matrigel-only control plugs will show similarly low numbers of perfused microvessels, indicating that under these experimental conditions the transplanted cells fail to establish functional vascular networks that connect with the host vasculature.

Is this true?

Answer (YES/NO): NO